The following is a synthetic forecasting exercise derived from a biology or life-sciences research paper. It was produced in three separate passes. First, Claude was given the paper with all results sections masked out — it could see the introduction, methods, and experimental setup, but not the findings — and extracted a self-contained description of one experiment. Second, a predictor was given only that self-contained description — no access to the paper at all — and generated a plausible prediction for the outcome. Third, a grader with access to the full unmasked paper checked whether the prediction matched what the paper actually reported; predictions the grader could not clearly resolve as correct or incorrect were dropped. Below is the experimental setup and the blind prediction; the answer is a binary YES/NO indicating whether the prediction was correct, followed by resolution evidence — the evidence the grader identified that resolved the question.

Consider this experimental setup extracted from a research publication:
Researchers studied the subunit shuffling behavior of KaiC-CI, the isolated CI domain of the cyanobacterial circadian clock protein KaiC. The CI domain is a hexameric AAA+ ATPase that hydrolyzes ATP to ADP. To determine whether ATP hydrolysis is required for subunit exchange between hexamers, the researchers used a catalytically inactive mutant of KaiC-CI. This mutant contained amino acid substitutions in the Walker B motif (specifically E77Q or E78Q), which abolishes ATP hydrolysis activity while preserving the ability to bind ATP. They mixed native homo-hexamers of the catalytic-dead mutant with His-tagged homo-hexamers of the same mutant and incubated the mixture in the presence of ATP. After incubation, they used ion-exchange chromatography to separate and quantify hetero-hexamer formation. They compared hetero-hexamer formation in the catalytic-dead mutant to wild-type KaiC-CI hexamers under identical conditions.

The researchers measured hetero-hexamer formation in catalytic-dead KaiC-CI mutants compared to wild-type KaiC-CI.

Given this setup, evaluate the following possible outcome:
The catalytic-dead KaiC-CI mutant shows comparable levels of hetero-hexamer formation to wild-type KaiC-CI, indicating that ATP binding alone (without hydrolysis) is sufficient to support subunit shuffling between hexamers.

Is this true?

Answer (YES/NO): NO